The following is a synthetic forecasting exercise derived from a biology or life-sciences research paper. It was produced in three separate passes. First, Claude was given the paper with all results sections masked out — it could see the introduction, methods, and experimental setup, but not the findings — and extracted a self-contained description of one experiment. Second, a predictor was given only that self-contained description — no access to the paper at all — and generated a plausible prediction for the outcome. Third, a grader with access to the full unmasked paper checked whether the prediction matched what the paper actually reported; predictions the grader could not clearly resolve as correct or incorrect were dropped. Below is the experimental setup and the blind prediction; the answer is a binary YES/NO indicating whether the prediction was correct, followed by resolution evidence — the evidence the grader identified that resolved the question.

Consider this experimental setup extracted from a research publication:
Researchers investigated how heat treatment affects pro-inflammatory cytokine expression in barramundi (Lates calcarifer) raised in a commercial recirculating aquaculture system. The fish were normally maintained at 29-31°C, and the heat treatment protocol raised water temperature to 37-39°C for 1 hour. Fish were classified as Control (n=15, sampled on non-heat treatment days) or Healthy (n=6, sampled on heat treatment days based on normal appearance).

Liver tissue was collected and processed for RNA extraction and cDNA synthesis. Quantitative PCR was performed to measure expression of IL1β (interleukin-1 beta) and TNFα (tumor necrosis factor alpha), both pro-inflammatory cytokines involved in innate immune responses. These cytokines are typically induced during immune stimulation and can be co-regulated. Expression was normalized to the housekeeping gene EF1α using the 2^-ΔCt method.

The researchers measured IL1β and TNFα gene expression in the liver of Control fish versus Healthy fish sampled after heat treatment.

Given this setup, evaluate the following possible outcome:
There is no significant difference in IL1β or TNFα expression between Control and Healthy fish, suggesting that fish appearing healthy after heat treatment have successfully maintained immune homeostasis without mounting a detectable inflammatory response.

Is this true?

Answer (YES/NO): NO